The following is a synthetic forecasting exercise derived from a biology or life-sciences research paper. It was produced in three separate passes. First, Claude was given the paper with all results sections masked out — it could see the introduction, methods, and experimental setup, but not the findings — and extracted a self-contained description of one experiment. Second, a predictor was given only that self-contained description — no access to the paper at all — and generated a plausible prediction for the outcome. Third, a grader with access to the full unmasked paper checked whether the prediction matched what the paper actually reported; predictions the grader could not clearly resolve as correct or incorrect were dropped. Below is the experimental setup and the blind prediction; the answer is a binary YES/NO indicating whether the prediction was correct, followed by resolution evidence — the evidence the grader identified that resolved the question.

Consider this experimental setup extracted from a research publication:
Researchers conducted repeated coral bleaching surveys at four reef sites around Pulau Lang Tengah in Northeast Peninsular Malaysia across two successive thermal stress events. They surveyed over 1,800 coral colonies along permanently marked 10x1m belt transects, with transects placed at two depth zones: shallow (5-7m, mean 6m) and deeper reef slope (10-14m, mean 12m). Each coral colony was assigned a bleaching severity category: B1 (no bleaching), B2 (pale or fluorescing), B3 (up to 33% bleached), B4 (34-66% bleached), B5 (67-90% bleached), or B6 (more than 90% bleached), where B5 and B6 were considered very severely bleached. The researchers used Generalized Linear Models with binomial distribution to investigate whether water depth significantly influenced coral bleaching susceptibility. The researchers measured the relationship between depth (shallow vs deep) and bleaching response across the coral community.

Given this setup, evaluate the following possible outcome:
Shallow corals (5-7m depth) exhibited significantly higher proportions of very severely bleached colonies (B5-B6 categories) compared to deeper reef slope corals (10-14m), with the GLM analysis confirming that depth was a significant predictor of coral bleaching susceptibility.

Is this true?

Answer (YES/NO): NO